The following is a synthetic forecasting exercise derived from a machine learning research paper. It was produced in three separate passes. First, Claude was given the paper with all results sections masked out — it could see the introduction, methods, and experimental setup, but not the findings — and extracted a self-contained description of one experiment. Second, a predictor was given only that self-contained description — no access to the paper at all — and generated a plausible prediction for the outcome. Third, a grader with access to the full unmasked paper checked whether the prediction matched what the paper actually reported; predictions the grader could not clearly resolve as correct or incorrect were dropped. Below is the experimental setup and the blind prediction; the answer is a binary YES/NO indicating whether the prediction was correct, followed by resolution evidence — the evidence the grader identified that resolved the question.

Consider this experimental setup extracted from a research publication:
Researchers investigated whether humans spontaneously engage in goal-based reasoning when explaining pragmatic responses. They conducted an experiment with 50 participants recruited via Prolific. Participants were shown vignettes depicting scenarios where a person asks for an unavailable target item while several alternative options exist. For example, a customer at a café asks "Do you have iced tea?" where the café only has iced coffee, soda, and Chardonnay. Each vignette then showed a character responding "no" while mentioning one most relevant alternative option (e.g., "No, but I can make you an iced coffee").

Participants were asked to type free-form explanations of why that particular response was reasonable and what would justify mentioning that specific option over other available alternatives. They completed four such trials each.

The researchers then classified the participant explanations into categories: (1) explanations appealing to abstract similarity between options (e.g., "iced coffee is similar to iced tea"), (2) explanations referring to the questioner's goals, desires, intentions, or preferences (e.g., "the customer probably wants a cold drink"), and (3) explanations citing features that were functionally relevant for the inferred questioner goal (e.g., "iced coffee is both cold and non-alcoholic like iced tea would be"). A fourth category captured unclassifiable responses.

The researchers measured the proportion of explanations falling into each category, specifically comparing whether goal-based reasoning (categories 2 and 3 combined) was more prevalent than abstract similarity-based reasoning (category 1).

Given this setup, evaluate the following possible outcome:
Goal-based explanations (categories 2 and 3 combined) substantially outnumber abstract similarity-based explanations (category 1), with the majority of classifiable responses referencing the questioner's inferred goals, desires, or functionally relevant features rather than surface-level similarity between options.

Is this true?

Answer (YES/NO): YES